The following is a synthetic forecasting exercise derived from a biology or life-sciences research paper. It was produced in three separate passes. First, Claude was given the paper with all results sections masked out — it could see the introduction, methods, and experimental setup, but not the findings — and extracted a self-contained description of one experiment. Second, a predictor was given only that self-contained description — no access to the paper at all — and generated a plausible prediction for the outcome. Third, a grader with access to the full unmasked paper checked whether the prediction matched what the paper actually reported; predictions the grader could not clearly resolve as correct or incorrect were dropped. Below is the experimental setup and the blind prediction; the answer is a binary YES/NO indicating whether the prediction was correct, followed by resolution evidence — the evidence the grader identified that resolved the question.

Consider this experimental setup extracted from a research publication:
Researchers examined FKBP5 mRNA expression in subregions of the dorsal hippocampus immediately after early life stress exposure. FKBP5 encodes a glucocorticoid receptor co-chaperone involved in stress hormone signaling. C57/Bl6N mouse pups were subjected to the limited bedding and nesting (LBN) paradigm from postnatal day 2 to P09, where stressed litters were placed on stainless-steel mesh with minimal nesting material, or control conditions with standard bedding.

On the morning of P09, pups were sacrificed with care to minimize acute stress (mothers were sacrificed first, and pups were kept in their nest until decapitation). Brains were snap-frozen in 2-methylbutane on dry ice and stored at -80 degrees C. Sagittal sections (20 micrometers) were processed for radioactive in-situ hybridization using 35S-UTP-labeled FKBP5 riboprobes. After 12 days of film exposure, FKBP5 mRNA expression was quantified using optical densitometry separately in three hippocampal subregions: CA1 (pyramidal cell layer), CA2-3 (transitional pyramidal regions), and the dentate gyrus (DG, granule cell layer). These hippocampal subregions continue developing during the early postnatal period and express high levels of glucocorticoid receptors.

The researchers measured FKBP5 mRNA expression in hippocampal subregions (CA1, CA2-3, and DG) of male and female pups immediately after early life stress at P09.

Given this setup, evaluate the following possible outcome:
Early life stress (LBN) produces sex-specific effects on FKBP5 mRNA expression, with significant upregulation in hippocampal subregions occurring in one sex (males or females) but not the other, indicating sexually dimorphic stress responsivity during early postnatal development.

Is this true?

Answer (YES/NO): NO